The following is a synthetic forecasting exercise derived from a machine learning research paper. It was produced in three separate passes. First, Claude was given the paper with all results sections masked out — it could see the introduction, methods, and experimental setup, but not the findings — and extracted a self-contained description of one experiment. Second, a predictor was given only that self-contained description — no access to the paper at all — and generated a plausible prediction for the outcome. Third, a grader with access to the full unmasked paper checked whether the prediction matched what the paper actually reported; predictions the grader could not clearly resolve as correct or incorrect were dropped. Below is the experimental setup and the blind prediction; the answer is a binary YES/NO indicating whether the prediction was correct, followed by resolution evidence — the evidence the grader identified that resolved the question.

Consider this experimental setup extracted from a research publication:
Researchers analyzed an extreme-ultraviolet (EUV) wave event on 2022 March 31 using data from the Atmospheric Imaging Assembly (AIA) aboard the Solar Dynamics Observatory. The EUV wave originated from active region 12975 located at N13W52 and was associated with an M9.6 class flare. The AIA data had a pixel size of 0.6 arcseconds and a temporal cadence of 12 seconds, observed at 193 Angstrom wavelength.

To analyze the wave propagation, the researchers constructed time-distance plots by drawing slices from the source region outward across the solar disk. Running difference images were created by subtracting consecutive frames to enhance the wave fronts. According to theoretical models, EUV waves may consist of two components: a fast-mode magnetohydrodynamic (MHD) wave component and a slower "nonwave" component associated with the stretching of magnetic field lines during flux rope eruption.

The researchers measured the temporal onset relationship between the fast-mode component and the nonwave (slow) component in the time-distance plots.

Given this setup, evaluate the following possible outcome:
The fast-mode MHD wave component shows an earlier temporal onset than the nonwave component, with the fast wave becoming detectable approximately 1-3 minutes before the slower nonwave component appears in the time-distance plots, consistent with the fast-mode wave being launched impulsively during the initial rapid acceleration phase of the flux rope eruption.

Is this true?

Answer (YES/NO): NO